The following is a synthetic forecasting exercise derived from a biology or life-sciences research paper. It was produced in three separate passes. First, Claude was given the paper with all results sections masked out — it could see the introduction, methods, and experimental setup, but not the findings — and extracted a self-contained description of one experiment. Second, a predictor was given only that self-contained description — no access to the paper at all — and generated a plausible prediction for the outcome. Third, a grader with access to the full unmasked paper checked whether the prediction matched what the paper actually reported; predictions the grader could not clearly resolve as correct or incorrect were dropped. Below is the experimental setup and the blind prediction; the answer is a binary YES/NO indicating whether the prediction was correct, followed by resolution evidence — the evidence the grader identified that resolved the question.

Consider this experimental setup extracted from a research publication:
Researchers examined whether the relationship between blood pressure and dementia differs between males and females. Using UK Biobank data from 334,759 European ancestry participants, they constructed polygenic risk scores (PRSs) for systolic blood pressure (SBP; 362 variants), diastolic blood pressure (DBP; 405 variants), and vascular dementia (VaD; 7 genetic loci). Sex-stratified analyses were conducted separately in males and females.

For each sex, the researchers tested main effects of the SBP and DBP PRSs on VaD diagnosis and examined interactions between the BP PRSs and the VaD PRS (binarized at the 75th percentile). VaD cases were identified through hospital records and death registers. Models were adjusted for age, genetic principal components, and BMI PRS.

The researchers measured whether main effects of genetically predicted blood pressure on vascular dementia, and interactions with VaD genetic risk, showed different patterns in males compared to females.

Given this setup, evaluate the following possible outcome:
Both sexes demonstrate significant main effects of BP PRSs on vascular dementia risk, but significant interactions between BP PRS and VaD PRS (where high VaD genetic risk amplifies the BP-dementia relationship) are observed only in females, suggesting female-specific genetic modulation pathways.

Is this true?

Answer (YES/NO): NO